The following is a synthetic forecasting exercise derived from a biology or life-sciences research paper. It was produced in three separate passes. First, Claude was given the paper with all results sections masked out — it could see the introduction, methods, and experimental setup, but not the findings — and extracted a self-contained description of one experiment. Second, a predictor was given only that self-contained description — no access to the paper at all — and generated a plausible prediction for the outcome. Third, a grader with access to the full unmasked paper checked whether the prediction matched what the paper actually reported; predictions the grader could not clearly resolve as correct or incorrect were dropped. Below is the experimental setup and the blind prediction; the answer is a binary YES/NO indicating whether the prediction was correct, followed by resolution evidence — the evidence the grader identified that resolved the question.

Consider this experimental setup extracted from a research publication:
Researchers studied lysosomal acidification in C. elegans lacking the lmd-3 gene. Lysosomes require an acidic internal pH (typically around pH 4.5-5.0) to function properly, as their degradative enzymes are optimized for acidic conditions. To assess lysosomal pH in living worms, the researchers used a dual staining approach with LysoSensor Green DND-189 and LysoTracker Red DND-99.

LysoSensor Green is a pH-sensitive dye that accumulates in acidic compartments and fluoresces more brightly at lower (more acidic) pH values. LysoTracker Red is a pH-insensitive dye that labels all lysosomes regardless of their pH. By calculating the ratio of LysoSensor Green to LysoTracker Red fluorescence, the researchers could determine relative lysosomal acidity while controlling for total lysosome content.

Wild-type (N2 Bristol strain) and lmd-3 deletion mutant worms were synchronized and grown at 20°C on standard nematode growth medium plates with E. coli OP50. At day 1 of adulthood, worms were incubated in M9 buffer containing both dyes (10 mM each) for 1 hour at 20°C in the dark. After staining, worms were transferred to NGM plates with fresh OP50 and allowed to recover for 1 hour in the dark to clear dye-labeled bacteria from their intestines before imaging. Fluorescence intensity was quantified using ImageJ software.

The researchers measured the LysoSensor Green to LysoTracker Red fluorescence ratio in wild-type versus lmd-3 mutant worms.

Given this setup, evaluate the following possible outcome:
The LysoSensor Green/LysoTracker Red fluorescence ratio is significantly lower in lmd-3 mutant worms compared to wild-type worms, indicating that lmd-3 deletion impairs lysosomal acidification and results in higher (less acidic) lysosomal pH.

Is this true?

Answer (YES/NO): YES